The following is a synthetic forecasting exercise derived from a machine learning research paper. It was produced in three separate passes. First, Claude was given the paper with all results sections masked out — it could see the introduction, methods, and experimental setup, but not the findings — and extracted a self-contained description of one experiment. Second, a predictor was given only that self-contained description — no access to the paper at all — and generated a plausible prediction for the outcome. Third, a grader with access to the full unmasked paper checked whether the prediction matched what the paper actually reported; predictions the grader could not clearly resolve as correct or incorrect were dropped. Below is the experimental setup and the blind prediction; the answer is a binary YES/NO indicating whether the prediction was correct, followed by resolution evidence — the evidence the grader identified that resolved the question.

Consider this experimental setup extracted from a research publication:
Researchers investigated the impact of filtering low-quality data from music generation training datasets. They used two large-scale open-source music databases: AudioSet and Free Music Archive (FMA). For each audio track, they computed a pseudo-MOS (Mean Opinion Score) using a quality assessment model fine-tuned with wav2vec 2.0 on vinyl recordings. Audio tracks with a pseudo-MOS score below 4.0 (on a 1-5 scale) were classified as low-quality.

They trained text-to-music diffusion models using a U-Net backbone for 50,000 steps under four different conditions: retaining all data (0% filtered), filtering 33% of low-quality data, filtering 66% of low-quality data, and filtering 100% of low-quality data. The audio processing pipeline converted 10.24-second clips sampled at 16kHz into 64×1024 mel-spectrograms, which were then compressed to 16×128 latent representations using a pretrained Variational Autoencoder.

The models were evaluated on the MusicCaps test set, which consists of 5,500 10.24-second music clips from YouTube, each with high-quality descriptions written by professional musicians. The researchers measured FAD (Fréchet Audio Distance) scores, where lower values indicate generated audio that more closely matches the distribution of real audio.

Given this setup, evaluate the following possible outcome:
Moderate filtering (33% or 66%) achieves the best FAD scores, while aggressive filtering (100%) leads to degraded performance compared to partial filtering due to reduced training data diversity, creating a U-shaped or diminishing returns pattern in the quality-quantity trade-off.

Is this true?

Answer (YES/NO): NO